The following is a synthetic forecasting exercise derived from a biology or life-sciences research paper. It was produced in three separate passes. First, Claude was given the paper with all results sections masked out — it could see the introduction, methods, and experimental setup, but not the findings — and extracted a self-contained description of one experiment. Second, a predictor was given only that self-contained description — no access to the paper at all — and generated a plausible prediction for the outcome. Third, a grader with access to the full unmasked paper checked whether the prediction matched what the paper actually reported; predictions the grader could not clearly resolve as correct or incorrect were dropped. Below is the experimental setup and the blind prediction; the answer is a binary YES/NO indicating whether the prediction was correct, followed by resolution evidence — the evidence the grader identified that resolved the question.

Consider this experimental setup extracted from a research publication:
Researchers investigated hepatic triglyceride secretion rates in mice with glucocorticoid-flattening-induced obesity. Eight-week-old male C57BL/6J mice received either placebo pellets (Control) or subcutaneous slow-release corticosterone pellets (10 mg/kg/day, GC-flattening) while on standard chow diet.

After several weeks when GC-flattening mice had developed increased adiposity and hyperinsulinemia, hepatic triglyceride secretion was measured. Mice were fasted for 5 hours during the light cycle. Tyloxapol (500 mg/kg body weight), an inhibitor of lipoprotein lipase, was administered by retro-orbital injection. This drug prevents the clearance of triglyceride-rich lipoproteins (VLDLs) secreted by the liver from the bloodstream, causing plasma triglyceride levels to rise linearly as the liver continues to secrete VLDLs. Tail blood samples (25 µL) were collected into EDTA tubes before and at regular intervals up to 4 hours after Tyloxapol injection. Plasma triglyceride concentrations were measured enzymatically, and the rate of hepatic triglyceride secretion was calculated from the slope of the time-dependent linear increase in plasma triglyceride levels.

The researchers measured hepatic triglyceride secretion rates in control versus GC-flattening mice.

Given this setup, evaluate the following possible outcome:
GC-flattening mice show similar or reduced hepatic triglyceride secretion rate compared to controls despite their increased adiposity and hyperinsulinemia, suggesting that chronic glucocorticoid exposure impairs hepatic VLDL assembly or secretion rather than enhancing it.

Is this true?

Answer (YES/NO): NO